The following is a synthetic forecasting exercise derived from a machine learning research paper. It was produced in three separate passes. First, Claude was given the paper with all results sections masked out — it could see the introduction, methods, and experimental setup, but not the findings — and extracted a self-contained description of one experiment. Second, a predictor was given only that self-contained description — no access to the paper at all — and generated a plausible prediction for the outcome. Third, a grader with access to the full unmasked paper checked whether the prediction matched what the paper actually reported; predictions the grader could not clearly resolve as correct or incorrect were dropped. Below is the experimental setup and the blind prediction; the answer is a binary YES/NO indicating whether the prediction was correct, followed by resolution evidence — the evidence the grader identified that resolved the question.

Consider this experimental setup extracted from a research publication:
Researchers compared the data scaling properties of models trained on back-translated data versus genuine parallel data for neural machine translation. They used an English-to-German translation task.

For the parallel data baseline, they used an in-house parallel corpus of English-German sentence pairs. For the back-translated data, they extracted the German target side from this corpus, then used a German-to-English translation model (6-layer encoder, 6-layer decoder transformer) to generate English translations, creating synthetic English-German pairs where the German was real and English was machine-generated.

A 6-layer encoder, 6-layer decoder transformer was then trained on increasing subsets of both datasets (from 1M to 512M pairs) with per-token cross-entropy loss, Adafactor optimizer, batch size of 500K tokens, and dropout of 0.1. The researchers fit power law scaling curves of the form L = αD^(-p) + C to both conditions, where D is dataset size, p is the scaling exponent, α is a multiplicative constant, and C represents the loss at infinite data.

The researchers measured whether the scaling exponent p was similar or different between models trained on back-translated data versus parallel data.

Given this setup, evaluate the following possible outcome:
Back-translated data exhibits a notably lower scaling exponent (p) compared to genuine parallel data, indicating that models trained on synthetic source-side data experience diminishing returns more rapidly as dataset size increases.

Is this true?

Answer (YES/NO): YES